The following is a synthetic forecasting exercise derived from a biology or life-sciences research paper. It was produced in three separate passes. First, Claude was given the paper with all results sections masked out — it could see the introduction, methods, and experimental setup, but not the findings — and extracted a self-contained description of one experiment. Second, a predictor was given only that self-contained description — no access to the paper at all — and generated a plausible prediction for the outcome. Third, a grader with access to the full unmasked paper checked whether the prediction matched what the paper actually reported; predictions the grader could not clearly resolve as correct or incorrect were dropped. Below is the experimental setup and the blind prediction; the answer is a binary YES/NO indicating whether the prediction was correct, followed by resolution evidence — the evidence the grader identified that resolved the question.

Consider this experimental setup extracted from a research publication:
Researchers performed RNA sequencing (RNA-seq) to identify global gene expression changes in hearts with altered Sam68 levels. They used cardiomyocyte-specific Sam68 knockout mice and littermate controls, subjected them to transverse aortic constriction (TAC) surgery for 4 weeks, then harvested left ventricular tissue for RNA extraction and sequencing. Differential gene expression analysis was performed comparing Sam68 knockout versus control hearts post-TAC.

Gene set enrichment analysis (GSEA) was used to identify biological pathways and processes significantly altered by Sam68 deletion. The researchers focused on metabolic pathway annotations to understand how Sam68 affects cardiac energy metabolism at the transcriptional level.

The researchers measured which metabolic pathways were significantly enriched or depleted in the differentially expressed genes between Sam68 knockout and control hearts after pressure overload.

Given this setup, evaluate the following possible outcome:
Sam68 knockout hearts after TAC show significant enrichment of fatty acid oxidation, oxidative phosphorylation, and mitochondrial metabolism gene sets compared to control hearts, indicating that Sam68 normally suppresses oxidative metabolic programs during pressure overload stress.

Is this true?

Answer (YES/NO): NO